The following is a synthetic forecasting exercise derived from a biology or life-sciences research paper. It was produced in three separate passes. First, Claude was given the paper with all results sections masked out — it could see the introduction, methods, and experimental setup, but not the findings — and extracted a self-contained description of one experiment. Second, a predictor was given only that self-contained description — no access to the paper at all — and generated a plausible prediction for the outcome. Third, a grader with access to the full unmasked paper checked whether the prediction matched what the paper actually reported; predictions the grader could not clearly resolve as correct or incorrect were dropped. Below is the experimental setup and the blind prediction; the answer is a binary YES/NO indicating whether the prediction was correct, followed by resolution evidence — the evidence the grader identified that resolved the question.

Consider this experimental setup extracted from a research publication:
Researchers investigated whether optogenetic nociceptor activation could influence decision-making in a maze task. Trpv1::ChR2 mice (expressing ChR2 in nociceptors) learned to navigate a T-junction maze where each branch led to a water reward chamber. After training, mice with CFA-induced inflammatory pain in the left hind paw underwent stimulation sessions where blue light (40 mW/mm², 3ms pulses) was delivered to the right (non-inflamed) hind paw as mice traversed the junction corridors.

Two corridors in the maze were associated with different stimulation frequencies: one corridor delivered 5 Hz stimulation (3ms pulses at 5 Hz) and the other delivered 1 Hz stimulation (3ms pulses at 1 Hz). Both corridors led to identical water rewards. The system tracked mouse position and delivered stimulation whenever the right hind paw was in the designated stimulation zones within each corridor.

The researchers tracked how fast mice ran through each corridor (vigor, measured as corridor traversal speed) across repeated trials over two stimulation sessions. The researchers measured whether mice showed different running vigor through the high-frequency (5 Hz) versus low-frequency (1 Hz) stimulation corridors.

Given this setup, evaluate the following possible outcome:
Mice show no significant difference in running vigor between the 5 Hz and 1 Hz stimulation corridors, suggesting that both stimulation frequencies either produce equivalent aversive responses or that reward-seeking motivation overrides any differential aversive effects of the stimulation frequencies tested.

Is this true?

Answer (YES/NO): NO